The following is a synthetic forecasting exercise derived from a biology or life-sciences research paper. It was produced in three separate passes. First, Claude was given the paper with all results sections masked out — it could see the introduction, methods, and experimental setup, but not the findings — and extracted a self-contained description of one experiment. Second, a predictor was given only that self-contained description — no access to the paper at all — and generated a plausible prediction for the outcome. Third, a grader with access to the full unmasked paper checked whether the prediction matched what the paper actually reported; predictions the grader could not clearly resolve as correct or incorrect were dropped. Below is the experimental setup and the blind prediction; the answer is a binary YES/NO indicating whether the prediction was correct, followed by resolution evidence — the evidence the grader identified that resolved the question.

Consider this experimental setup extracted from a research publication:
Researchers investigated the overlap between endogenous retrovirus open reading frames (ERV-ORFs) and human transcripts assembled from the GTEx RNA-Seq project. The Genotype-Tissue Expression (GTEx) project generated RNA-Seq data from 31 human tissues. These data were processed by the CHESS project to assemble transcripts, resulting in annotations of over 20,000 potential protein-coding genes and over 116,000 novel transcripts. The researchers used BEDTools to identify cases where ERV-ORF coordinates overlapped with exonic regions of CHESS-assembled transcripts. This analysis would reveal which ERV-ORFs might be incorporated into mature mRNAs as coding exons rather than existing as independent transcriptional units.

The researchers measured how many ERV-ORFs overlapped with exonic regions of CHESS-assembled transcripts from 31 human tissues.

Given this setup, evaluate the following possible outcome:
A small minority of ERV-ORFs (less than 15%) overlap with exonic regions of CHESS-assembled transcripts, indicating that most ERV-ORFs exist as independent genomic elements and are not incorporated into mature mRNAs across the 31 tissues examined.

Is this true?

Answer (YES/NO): YES